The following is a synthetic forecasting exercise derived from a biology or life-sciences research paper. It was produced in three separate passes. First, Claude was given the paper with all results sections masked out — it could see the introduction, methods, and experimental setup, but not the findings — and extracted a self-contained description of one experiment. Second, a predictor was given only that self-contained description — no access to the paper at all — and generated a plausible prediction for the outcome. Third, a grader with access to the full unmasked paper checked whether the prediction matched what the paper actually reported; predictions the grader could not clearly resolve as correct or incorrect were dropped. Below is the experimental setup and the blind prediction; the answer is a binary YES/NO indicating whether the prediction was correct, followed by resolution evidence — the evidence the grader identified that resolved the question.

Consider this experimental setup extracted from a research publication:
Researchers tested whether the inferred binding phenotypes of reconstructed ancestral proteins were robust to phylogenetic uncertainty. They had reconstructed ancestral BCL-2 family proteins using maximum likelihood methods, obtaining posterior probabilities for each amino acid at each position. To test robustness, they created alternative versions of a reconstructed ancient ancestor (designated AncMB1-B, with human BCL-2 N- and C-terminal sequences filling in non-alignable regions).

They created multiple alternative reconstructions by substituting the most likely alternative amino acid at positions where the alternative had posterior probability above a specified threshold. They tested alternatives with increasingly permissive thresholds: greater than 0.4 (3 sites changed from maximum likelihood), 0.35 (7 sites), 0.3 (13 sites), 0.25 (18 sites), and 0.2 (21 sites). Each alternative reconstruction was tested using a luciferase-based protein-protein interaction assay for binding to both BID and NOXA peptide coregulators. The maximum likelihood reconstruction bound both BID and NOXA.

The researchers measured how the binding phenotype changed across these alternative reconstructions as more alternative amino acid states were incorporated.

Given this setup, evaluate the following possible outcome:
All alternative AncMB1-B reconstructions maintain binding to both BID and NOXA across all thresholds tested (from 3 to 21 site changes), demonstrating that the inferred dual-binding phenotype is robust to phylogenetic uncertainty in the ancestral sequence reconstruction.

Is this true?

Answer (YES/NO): NO